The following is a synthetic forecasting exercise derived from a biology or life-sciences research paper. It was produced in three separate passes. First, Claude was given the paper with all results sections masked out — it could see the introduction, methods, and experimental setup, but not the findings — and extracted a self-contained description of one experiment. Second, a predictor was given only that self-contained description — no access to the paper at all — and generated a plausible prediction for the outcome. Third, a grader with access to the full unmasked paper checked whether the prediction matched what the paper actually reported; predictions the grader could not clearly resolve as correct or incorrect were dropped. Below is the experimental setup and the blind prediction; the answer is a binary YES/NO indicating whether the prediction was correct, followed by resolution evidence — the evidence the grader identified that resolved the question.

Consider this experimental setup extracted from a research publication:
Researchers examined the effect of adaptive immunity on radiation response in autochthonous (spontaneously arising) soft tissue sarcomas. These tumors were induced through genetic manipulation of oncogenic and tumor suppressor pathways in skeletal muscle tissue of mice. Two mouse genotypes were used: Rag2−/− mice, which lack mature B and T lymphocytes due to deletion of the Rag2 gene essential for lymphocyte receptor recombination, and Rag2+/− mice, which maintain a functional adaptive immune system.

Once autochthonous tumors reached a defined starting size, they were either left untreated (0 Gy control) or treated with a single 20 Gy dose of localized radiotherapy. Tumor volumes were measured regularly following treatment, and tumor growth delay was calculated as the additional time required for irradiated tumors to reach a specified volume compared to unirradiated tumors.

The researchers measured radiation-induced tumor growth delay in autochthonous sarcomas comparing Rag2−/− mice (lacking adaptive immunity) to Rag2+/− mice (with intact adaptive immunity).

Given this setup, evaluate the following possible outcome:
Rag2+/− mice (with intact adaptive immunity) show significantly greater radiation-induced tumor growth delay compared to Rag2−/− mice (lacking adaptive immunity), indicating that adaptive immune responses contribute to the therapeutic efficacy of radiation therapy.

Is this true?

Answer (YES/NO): NO